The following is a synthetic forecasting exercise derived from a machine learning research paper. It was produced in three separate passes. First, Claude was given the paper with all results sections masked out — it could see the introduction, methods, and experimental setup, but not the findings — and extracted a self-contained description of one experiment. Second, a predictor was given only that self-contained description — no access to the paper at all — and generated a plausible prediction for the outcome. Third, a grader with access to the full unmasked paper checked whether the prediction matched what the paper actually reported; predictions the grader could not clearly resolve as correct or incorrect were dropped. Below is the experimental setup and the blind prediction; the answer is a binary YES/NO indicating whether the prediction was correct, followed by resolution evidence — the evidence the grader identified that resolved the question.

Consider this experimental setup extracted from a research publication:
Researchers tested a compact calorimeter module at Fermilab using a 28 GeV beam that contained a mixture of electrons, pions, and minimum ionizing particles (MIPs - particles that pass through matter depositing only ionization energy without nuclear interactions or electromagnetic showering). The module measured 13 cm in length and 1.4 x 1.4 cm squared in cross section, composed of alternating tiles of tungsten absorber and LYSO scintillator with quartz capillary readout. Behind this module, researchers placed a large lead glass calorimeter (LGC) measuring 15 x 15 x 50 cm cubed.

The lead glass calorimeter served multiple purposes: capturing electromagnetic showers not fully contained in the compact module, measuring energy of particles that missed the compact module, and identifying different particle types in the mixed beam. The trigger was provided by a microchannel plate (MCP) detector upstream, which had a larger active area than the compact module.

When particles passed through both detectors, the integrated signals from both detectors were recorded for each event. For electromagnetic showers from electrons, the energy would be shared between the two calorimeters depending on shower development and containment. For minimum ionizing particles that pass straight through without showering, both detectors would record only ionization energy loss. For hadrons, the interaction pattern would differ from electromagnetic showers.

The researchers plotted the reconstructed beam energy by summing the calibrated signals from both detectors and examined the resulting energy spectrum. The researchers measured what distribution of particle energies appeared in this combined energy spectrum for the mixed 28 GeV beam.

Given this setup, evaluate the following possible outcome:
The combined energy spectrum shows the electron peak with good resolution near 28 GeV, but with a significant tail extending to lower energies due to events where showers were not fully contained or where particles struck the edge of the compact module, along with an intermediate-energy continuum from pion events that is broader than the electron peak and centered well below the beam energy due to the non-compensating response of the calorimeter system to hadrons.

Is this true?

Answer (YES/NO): NO